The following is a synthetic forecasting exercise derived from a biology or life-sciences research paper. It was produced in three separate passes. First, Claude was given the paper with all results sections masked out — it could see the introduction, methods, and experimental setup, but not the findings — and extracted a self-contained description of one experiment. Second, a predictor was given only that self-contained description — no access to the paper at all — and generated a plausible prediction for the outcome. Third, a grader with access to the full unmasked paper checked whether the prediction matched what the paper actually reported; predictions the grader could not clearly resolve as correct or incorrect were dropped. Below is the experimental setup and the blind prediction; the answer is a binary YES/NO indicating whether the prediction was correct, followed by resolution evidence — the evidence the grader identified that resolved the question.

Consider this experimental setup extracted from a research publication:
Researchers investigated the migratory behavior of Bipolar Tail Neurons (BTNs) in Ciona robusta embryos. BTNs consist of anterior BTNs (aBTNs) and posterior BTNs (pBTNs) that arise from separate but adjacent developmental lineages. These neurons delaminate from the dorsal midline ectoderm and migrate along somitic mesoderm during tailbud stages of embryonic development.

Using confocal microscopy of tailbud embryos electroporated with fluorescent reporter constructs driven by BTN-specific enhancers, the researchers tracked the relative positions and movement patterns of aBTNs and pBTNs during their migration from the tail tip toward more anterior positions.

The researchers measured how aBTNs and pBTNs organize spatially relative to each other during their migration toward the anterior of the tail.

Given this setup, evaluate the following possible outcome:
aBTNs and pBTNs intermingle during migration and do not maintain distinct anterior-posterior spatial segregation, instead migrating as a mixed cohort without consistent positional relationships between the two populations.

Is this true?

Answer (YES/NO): NO